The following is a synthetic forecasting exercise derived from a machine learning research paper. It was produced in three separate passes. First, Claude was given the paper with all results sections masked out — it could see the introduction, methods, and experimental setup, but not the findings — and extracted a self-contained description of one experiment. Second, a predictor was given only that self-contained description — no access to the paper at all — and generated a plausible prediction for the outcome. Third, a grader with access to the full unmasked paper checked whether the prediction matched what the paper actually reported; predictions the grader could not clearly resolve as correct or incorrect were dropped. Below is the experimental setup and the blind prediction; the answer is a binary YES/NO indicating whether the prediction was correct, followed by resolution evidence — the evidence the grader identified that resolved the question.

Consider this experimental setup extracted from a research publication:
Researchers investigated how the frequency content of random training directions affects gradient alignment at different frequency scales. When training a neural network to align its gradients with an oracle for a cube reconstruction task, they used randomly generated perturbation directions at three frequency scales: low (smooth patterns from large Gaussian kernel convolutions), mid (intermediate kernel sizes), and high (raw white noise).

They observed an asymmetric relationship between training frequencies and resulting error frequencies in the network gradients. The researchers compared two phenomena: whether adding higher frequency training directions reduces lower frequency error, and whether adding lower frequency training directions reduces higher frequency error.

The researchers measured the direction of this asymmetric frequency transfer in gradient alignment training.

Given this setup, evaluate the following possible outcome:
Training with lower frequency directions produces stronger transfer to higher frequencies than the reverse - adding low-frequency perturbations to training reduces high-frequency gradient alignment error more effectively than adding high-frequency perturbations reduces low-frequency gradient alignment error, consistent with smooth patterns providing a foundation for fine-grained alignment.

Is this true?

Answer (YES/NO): NO